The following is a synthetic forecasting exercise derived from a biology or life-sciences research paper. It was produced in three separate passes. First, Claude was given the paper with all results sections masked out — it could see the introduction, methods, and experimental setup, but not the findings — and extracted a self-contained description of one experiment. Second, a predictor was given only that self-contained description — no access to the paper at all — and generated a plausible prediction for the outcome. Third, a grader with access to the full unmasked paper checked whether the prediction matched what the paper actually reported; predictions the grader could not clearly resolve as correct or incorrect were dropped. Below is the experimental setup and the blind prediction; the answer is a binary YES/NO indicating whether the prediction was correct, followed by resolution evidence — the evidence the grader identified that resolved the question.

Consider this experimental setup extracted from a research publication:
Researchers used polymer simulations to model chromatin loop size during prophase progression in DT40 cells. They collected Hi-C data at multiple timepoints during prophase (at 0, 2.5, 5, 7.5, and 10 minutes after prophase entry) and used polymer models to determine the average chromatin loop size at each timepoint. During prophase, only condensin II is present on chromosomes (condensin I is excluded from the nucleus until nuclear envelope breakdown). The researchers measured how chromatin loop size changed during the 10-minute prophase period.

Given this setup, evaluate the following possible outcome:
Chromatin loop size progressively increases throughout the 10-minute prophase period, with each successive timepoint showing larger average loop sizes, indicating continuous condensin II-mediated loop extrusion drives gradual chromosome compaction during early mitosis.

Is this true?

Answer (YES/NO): YES